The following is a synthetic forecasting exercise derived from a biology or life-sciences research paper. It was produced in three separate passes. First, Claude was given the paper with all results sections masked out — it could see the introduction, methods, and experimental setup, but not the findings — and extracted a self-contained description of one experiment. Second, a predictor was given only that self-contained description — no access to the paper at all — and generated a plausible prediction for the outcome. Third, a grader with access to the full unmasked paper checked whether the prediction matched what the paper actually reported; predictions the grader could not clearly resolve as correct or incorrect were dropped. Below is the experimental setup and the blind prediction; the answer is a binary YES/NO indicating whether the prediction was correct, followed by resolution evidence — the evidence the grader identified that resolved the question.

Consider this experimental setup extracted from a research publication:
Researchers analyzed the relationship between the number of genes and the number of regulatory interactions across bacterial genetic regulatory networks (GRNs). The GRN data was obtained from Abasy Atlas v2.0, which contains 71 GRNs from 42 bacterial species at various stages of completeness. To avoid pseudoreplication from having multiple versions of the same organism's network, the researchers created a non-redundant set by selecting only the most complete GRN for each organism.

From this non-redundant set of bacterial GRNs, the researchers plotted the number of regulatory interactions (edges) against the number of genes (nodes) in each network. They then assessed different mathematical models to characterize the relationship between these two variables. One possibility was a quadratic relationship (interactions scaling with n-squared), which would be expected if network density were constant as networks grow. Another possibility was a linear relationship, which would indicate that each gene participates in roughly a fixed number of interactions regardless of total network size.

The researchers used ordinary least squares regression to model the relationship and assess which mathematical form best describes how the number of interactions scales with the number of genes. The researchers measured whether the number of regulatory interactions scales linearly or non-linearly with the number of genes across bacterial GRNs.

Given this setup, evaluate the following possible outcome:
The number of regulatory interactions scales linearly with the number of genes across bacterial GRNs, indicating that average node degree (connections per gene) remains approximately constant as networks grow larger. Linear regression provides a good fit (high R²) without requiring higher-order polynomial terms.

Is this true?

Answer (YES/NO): YES